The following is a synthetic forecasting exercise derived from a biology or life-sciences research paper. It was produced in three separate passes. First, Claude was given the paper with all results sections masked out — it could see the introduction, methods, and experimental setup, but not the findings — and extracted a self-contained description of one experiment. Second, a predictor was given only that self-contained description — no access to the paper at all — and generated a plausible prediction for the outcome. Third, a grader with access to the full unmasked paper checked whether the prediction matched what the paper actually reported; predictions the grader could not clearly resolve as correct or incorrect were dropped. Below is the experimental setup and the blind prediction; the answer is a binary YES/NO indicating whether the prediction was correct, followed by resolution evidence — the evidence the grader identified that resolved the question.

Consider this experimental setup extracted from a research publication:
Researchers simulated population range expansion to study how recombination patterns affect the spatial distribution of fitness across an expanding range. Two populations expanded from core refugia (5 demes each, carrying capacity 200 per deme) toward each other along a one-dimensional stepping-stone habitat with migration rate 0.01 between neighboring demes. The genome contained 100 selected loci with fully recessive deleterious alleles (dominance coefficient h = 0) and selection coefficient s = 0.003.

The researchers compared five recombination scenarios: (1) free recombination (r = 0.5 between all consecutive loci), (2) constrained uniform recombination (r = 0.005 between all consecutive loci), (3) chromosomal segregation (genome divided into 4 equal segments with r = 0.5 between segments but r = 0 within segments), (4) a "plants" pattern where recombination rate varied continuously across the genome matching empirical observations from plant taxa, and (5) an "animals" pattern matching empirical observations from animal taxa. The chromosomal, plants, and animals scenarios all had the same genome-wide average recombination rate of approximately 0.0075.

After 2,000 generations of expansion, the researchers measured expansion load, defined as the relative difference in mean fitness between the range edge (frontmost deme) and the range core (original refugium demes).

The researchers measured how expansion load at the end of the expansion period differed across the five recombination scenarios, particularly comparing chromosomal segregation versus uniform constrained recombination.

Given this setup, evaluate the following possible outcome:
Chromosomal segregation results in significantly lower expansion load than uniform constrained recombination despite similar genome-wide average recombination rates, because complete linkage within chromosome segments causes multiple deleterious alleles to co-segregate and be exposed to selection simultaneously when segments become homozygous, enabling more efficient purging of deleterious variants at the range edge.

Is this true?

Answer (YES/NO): NO